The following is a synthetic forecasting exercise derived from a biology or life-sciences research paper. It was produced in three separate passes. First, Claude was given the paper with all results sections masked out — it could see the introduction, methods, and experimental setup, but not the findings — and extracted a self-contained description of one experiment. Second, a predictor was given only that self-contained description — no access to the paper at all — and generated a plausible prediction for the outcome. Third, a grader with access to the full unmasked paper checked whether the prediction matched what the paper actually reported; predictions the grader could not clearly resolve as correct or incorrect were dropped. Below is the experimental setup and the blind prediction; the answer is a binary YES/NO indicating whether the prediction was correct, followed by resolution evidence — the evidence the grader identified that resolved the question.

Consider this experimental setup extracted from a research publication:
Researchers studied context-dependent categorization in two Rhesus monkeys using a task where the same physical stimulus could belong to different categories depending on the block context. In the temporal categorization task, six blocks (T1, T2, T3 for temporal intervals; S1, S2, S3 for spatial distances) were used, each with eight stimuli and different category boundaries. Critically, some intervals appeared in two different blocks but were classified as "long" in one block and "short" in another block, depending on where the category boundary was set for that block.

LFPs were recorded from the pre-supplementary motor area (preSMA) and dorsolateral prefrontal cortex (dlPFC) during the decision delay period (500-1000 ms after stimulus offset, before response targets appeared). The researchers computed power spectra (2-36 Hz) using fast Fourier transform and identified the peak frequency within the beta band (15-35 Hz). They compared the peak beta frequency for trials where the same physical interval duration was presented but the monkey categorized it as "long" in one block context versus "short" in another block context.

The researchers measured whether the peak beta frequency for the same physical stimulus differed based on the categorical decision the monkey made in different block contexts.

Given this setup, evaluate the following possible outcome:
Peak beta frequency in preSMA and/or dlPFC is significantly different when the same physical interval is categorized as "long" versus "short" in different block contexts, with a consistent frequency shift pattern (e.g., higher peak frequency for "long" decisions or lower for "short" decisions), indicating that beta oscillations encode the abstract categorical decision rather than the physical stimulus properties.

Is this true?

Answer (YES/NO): YES